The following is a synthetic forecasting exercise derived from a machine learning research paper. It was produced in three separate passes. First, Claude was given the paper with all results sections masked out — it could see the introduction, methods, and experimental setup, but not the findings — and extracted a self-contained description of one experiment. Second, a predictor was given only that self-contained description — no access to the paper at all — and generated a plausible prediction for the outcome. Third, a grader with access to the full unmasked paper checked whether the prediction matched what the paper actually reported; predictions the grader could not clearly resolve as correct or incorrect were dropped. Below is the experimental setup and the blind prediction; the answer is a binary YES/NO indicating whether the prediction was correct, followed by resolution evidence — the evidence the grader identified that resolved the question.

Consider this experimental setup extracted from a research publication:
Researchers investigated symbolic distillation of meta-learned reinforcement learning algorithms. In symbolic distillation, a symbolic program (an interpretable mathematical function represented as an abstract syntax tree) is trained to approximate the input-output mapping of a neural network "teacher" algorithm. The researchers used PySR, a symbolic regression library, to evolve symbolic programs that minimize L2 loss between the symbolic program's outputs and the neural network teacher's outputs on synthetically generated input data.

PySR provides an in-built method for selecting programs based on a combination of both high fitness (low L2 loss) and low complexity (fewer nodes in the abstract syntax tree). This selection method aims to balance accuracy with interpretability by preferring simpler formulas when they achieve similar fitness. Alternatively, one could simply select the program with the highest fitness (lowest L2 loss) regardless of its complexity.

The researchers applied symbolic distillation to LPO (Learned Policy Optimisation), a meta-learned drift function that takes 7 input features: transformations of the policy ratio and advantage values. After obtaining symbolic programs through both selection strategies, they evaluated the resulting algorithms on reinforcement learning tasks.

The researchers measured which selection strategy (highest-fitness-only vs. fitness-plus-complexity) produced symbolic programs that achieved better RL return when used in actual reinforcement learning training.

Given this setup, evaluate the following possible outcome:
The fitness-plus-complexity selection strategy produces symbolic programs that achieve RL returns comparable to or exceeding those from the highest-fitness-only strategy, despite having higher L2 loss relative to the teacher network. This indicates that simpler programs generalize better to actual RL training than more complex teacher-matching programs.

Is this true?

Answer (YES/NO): NO